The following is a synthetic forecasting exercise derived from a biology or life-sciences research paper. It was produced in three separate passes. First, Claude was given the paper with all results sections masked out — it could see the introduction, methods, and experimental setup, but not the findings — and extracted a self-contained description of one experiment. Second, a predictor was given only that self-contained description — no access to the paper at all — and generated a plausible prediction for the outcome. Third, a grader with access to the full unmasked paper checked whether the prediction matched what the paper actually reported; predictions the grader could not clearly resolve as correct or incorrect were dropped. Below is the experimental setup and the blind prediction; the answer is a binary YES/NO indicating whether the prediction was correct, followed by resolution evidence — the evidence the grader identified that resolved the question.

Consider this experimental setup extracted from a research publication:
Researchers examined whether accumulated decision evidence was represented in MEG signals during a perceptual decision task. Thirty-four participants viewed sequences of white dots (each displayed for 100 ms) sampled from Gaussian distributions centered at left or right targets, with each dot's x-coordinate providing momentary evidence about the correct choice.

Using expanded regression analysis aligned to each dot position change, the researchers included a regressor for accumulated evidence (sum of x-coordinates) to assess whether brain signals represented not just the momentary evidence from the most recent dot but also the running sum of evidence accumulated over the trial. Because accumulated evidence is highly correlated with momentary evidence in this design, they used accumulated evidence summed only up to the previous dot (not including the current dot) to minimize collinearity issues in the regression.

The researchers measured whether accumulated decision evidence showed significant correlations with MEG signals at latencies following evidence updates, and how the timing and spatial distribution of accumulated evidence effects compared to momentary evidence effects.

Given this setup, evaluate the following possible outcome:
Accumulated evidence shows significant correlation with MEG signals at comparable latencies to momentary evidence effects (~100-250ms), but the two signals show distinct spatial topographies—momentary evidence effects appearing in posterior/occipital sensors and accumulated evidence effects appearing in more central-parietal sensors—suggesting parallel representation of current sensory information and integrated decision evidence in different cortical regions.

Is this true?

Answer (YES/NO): NO